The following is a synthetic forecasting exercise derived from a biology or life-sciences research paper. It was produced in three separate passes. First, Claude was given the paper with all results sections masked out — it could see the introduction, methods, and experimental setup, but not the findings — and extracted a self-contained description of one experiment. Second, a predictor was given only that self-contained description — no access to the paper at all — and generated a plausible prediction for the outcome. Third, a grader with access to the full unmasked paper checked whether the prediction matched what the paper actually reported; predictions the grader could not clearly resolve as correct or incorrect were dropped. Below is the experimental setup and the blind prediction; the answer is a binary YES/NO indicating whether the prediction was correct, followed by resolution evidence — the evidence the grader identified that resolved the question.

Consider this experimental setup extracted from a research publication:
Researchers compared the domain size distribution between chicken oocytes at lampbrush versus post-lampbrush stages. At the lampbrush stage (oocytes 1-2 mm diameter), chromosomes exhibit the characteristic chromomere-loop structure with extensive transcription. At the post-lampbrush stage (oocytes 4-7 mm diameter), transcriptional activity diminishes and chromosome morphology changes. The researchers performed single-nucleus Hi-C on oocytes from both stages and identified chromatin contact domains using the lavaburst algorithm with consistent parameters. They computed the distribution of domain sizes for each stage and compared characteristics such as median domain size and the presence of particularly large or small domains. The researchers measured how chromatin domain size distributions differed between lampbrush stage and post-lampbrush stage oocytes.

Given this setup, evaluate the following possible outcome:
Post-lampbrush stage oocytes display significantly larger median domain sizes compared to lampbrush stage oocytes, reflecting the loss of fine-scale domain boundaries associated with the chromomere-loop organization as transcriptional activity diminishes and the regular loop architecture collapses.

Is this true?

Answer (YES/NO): YES